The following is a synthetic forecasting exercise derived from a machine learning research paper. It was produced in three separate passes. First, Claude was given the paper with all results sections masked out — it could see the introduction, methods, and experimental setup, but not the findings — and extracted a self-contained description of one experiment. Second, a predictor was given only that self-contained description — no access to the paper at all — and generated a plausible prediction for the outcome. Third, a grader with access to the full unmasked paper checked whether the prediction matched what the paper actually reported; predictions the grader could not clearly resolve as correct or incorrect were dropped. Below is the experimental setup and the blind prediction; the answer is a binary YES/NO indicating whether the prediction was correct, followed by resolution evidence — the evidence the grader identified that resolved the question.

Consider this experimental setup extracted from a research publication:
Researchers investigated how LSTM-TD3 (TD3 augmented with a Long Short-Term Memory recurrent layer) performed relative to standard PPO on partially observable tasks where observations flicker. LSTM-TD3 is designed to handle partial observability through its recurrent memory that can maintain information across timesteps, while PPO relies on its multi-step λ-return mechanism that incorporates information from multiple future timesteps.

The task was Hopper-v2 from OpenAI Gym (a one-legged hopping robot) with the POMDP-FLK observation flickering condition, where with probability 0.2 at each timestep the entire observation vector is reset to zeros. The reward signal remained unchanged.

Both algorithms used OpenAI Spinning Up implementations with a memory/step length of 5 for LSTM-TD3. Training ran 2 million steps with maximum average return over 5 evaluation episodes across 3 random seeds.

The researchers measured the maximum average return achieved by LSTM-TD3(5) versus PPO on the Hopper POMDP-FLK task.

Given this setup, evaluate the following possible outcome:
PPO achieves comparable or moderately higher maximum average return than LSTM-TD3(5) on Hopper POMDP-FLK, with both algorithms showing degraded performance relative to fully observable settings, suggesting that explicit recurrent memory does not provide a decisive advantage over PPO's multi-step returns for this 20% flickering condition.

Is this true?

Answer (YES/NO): NO